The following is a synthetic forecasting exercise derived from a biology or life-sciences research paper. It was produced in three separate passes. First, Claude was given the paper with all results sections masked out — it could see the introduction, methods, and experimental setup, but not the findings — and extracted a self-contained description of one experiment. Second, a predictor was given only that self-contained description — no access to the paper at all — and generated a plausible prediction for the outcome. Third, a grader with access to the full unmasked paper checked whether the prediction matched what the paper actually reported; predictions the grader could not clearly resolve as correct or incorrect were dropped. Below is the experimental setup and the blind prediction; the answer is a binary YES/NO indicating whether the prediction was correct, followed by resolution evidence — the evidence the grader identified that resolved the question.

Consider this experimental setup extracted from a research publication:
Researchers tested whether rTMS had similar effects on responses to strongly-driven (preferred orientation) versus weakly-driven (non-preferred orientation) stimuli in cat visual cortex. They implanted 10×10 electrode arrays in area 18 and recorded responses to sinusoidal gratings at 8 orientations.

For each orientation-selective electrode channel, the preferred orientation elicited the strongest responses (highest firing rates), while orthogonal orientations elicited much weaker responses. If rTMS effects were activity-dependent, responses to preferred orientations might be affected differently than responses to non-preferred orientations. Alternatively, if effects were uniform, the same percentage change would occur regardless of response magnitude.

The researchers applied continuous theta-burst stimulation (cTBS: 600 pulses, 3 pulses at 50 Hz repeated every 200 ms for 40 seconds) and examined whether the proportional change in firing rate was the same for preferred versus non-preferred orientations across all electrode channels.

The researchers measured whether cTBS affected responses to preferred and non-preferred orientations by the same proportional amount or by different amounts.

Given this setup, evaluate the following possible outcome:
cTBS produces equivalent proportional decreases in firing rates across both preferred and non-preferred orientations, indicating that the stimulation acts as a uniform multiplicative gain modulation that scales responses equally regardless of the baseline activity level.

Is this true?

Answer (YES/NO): YES